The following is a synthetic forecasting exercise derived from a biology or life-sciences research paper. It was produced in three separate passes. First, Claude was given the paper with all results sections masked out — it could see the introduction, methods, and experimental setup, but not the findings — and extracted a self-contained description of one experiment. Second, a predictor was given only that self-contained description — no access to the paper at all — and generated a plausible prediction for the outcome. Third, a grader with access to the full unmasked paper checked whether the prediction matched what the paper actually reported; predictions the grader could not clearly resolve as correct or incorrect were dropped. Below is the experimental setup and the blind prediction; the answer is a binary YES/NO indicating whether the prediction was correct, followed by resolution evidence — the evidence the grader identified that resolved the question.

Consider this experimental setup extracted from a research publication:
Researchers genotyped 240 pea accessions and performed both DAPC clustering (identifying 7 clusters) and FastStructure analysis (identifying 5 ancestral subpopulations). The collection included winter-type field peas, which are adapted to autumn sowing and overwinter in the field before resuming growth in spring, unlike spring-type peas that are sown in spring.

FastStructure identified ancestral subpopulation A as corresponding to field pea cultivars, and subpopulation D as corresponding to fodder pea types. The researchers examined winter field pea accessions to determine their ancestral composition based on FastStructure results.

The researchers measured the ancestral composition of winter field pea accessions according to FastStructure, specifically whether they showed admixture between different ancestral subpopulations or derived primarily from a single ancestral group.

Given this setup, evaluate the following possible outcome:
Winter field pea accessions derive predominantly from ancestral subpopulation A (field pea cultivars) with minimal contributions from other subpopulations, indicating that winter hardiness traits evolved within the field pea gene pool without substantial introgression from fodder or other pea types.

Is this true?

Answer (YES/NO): NO